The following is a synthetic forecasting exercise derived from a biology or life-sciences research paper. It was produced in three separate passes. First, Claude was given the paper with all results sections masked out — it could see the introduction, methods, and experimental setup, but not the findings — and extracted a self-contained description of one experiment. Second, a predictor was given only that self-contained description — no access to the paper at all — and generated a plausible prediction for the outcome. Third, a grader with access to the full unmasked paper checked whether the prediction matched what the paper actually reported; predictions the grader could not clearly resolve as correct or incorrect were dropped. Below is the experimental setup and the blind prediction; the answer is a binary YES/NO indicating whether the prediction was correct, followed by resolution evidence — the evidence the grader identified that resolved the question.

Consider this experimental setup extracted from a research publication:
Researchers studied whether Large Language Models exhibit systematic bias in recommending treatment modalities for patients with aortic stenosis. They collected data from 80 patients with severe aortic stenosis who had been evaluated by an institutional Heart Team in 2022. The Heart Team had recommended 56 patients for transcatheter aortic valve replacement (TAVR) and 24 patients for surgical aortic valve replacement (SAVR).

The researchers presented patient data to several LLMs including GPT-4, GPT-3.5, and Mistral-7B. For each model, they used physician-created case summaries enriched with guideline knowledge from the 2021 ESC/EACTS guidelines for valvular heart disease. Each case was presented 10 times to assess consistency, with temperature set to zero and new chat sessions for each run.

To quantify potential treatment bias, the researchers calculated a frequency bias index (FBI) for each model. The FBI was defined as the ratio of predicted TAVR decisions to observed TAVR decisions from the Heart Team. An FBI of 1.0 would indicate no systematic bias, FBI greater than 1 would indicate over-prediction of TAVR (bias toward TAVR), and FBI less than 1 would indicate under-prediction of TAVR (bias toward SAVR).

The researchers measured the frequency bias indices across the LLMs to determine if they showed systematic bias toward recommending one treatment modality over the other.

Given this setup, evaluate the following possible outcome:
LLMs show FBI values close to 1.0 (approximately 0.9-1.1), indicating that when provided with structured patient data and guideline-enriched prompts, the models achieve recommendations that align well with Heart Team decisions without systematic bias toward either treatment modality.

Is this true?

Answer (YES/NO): NO